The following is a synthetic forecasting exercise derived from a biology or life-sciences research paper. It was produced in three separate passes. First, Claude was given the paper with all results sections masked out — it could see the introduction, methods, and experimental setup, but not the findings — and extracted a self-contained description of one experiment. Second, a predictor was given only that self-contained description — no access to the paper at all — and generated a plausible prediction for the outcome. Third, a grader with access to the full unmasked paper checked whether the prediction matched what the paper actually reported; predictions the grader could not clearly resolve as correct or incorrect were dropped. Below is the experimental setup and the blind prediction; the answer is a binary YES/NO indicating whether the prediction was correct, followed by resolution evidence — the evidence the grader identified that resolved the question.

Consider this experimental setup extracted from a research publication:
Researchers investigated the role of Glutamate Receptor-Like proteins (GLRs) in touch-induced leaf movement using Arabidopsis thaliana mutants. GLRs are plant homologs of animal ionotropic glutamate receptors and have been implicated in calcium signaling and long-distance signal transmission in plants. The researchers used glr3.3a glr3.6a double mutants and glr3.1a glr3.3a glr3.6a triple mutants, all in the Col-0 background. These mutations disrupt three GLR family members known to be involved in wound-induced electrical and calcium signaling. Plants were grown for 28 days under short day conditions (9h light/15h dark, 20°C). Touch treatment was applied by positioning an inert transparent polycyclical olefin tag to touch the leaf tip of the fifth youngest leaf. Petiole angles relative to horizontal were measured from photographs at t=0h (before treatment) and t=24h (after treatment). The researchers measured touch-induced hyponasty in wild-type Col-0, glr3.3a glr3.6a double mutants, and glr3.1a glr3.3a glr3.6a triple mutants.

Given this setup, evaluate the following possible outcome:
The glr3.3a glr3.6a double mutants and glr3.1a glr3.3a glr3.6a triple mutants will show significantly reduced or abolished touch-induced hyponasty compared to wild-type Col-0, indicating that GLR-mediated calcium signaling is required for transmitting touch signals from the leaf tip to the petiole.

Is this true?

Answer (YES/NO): NO